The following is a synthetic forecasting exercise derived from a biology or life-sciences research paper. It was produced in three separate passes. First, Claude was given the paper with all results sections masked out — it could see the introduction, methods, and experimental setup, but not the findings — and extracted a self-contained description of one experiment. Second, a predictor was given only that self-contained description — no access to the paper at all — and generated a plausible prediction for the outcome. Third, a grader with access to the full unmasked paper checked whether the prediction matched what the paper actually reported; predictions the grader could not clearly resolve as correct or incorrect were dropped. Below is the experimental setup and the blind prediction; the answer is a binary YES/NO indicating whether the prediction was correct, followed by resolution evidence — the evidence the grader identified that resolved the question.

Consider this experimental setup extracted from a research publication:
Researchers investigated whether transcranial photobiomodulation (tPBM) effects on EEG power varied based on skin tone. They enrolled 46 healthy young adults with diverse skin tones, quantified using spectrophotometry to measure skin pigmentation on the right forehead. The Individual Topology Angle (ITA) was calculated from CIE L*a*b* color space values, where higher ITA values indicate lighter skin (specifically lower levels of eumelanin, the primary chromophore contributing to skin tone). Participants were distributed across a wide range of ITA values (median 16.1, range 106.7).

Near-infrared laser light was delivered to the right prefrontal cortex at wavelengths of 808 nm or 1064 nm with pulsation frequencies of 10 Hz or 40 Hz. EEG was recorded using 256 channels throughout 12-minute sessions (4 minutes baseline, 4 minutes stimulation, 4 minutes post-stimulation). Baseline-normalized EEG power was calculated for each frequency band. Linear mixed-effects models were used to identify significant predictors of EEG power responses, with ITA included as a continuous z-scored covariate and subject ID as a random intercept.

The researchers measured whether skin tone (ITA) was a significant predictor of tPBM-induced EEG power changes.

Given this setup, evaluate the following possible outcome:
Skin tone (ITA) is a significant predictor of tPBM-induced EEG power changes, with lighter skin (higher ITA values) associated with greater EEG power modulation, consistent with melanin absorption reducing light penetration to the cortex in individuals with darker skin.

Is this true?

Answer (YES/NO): YES